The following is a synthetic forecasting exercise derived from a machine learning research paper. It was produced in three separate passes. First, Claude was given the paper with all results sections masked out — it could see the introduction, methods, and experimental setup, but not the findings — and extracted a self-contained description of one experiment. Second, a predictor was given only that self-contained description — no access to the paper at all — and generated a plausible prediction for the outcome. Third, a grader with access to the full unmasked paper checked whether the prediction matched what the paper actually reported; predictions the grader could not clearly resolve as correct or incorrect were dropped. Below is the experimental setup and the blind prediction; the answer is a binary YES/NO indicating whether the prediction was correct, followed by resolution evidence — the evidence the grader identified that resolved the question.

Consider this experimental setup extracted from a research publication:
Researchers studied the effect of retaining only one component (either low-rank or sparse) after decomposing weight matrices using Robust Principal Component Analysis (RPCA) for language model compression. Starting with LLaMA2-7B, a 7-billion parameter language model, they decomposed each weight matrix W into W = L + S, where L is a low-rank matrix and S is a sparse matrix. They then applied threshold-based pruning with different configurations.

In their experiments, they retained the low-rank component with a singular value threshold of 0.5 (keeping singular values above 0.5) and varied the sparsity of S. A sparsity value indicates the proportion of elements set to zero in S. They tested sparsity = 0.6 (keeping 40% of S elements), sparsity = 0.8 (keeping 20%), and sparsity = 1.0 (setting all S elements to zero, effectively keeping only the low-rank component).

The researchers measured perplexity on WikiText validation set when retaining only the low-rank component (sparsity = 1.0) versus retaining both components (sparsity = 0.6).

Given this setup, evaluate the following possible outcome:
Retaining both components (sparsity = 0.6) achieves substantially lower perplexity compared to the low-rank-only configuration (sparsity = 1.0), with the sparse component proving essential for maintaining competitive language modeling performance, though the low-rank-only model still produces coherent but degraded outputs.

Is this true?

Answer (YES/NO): NO